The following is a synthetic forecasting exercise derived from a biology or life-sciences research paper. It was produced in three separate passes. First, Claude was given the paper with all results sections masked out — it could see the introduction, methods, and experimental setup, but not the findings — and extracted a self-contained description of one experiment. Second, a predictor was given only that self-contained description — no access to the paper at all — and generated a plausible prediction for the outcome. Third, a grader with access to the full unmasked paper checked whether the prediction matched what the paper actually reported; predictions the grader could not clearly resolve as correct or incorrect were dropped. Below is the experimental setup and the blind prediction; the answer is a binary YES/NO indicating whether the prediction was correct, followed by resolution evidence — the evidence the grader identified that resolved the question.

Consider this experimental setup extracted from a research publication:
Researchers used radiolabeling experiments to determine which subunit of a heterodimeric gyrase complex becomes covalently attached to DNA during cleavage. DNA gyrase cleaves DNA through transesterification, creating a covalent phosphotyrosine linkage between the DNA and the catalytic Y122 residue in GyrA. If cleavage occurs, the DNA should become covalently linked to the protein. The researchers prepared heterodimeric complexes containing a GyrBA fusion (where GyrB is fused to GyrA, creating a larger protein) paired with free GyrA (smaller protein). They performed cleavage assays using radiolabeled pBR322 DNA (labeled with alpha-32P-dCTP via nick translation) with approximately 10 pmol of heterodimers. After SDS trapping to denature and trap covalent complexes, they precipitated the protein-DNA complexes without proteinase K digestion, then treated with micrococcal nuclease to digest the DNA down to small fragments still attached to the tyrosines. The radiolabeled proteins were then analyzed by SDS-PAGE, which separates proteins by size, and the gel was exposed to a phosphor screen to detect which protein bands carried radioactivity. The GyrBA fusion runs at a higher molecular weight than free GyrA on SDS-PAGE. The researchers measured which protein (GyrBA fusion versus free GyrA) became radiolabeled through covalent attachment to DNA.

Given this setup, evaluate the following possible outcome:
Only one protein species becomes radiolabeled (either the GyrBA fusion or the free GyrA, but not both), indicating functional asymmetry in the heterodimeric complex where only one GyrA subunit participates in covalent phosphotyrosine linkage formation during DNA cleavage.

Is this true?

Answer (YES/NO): NO